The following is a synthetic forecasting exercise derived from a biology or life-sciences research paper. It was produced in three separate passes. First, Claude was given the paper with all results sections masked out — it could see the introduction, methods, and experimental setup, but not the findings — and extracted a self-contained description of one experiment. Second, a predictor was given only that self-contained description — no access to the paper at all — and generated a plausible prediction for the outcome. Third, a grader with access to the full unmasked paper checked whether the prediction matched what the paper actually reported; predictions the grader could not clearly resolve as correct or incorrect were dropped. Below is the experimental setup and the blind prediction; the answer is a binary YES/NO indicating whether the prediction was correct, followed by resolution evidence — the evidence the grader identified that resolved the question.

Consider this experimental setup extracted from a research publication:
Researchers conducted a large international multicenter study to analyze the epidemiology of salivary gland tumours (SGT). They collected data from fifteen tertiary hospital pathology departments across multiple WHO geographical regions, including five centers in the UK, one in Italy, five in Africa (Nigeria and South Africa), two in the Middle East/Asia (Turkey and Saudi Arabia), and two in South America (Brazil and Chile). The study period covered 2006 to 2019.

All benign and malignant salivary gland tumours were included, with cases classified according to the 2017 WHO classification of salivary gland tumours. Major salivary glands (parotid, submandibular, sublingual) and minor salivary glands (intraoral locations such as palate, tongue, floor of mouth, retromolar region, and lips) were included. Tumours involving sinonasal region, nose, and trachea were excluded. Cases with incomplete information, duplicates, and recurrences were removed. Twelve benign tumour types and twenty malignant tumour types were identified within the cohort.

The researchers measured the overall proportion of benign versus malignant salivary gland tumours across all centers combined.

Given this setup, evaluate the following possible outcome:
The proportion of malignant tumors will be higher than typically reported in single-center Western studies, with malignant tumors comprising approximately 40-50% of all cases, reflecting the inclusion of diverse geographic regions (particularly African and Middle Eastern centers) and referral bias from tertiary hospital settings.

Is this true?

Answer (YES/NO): NO